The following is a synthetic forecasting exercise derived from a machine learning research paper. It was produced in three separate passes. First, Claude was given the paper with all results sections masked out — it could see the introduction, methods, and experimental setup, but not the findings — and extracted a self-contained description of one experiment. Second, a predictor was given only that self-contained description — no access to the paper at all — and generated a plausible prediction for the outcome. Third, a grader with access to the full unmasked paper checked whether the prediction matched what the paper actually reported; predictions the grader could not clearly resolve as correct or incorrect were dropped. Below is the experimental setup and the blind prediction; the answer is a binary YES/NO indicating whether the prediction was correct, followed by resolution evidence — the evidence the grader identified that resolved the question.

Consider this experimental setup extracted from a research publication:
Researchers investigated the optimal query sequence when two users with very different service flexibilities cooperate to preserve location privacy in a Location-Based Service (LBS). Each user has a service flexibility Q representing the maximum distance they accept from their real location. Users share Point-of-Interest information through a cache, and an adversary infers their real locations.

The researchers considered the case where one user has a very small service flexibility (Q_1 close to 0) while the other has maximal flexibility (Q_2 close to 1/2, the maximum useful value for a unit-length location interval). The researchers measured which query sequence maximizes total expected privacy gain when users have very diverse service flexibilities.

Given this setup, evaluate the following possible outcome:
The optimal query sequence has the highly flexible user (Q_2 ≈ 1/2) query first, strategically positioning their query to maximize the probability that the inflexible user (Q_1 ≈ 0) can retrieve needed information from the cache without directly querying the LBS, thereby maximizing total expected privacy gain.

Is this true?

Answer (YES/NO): NO